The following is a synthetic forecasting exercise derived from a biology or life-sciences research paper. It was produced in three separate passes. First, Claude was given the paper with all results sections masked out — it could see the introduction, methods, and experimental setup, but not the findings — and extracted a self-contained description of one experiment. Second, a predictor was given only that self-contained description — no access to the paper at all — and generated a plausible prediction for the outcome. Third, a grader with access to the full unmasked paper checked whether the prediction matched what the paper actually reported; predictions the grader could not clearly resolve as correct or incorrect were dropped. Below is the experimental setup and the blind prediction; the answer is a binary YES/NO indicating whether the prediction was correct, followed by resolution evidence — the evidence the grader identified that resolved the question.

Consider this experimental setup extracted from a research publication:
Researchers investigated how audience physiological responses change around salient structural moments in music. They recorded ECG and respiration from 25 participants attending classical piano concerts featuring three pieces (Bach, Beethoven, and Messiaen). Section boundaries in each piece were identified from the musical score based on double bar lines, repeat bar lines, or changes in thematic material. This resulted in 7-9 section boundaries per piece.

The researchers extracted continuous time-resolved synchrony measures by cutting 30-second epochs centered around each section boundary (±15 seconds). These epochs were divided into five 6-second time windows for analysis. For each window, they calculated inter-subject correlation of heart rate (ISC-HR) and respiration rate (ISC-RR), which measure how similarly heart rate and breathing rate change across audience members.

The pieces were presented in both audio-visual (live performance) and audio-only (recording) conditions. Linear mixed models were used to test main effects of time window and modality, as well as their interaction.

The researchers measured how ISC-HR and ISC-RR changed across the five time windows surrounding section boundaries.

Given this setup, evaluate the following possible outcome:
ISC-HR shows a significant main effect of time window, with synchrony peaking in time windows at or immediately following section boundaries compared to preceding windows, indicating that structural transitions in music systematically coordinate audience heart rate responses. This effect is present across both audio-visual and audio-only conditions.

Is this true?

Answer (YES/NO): NO